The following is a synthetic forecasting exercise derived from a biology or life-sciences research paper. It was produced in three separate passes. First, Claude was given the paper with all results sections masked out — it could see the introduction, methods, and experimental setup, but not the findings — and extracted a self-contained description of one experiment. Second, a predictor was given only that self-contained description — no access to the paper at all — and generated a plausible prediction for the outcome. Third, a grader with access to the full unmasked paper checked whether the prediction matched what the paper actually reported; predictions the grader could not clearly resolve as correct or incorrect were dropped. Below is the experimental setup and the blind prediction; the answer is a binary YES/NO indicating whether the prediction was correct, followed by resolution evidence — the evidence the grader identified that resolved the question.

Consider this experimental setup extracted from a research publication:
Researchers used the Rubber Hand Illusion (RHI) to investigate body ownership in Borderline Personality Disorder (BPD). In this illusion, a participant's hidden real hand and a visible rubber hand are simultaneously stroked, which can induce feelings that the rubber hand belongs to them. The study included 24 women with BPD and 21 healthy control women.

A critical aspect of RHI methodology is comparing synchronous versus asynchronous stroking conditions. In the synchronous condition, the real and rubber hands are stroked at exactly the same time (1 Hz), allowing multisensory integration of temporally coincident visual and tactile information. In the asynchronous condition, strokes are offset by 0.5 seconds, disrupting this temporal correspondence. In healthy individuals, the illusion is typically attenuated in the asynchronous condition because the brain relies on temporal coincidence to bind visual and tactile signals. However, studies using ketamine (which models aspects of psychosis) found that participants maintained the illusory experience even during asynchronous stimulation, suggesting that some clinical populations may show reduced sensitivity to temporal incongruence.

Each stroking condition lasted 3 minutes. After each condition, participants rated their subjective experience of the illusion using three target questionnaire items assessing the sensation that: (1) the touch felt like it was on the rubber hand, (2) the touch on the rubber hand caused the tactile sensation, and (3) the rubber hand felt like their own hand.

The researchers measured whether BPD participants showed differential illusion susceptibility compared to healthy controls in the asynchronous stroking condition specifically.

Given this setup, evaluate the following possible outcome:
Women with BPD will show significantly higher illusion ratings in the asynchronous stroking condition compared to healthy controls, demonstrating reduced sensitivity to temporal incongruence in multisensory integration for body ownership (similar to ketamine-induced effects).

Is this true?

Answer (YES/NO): NO